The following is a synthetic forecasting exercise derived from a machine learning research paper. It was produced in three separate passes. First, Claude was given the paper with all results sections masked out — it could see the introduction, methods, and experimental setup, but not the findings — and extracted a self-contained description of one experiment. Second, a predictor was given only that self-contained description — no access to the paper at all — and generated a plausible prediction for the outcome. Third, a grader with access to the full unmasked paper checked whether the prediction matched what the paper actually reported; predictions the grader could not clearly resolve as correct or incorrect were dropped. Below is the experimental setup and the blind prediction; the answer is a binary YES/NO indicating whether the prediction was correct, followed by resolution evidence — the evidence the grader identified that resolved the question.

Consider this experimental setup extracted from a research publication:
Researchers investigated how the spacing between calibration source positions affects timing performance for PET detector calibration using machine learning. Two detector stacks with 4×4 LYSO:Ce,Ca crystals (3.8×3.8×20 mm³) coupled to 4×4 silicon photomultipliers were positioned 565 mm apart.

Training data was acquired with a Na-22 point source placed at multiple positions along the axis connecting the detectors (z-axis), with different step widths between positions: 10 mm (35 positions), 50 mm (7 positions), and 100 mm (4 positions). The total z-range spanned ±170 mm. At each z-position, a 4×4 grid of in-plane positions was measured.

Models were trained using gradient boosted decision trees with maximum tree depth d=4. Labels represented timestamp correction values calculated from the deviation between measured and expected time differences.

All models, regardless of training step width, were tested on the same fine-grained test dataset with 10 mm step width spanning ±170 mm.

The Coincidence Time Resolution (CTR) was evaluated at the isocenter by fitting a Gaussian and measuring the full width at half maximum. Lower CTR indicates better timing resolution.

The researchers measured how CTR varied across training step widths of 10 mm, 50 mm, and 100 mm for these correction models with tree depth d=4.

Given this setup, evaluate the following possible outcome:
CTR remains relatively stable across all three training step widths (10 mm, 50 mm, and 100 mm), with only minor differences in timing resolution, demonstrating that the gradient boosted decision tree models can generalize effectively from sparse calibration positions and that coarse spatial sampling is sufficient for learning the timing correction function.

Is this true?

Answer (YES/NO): YES